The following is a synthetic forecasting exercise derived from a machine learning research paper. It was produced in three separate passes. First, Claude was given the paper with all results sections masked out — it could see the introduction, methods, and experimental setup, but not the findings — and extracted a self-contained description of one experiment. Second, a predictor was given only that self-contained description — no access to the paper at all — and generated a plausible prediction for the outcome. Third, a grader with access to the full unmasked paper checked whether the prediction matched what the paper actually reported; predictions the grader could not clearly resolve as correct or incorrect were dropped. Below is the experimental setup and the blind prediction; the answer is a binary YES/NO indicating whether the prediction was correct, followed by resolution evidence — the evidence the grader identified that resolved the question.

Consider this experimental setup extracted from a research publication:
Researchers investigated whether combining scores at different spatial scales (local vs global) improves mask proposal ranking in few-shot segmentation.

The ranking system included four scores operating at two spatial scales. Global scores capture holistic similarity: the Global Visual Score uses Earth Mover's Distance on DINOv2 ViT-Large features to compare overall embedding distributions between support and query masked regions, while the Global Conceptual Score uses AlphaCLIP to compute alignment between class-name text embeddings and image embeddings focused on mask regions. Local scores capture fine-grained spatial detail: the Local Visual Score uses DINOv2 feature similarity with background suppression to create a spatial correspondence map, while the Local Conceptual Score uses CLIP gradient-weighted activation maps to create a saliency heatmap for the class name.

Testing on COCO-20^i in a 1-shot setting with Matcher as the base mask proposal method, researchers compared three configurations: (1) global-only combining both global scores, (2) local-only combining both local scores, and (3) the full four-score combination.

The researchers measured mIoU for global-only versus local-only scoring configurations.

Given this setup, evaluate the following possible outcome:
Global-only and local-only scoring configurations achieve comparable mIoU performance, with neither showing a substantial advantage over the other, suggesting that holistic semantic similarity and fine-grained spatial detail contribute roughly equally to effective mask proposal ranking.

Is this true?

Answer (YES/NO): NO